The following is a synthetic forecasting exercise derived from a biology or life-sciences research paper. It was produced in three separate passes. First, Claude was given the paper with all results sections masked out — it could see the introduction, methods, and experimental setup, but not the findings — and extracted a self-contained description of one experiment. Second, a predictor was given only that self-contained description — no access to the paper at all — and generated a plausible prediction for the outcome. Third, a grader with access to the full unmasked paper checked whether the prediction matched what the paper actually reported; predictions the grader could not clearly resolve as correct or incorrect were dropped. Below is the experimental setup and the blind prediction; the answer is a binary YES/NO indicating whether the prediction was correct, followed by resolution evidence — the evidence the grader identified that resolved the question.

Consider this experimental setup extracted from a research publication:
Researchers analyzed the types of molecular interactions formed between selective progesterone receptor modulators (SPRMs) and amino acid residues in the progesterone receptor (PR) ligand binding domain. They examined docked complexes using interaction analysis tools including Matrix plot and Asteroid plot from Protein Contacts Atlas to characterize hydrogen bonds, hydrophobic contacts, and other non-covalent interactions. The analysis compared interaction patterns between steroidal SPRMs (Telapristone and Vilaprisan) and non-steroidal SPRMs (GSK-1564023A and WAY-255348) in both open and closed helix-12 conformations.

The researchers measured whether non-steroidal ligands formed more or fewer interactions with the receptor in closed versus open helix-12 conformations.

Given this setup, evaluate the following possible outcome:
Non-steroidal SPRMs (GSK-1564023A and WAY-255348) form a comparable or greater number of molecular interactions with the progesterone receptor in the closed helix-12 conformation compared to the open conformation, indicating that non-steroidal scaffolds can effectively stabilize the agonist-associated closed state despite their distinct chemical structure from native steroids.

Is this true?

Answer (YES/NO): YES